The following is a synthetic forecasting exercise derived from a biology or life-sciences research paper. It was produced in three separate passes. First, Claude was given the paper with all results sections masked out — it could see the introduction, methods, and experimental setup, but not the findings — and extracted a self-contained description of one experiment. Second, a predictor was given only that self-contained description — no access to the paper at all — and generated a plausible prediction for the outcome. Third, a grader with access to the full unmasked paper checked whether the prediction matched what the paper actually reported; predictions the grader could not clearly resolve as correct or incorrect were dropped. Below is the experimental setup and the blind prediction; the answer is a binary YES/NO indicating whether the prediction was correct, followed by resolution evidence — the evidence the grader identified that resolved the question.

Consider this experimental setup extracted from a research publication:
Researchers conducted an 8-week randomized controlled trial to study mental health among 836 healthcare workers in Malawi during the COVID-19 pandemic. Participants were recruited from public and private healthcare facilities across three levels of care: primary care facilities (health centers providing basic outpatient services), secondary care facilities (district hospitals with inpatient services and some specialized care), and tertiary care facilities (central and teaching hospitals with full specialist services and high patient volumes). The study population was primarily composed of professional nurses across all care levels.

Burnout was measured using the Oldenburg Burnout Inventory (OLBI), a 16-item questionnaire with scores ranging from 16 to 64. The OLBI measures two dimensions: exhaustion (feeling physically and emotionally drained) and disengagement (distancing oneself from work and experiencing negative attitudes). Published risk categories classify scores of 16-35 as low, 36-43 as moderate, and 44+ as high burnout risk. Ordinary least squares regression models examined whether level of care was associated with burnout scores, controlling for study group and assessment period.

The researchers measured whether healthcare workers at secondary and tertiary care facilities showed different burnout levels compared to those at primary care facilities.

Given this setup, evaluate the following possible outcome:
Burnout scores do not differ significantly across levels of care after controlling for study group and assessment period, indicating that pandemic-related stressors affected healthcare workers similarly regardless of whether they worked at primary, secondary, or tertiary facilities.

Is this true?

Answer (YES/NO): NO